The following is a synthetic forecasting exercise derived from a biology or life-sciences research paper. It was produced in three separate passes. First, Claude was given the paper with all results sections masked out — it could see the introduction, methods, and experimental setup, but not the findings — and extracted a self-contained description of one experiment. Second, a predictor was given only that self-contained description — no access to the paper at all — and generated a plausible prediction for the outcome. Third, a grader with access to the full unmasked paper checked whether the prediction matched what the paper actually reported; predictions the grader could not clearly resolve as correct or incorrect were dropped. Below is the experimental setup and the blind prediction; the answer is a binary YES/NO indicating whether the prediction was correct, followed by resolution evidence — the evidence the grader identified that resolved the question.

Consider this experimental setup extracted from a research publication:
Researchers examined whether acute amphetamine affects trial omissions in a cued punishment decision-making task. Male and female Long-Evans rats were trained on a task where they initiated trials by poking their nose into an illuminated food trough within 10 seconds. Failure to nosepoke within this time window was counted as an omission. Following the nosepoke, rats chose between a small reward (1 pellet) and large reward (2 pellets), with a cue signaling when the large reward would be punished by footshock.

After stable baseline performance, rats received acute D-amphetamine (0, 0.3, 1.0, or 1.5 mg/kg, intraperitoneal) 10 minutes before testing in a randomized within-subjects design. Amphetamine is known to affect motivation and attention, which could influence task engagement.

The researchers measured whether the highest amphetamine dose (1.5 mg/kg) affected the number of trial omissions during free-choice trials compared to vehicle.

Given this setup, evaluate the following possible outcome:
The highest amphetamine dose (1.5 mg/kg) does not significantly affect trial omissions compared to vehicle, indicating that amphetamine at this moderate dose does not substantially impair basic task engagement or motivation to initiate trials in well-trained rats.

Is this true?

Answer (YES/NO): NO